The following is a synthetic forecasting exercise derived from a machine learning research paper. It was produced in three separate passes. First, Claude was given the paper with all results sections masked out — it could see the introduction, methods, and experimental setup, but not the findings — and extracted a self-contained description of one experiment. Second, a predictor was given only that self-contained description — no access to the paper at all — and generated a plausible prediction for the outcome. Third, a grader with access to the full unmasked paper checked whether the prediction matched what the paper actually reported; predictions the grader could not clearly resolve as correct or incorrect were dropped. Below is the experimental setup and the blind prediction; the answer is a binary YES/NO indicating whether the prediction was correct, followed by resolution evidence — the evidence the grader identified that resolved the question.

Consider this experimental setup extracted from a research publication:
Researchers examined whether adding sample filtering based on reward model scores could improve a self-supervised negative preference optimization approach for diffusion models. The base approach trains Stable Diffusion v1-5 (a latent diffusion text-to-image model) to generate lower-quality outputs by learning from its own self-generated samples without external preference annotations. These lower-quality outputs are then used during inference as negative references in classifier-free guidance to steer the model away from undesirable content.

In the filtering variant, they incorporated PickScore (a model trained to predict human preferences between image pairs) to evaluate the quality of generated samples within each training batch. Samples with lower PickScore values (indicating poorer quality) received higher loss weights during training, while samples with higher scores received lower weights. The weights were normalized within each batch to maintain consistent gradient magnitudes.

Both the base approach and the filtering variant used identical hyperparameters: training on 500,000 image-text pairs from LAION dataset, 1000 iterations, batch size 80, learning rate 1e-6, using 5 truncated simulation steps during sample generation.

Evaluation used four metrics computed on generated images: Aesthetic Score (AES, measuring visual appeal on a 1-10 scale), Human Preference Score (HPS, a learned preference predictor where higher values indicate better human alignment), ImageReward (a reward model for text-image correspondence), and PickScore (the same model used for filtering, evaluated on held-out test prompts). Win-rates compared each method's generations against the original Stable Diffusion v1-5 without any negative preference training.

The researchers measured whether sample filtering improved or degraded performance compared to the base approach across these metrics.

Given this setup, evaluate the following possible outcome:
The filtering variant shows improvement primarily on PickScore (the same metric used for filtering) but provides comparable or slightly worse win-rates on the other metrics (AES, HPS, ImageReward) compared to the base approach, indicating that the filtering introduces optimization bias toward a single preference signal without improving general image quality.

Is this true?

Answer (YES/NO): NO